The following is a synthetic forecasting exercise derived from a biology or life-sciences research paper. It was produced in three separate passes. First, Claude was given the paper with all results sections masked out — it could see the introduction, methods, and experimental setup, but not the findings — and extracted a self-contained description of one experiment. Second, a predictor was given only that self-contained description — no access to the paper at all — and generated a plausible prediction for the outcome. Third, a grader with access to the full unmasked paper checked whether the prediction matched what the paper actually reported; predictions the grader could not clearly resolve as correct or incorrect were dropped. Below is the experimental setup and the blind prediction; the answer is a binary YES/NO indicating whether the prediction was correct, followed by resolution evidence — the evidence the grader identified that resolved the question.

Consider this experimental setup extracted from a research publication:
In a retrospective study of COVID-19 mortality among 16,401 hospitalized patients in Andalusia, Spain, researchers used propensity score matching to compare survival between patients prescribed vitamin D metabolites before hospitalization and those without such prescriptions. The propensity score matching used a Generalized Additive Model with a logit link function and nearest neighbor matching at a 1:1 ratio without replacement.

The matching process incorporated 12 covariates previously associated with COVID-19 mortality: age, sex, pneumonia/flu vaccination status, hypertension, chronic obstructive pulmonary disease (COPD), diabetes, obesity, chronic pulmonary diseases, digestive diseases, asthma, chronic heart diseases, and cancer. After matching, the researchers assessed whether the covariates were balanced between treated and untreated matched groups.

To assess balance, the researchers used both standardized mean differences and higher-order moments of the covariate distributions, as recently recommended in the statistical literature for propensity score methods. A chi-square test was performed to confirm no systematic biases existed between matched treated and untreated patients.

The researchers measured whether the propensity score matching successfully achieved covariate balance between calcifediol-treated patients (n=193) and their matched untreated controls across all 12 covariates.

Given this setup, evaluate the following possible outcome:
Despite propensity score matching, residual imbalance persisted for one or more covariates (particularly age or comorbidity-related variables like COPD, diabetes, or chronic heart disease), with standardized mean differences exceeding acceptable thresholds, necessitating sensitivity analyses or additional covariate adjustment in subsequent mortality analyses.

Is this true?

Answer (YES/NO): NO